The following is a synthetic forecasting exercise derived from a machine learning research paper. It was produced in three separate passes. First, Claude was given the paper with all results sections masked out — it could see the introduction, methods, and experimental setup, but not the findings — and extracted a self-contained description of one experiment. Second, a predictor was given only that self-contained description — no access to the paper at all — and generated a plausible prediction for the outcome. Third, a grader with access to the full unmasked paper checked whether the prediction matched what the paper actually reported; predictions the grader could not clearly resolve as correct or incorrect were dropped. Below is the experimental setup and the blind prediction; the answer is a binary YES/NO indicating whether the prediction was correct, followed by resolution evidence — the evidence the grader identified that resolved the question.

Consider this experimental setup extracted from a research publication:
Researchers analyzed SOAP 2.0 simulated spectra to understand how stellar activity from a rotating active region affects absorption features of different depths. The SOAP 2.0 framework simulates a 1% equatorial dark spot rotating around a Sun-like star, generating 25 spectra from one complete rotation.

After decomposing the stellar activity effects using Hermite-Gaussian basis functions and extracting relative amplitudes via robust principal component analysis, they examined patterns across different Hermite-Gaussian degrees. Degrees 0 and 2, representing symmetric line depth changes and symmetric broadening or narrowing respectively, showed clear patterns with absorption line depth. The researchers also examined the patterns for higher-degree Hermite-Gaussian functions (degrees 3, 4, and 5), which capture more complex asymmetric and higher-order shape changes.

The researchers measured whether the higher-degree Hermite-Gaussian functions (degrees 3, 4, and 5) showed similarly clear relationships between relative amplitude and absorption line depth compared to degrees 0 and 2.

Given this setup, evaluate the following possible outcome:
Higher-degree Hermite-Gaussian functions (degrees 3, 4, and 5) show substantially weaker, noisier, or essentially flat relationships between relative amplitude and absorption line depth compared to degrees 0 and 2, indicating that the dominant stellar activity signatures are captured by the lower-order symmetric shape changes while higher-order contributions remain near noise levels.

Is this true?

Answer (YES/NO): NO